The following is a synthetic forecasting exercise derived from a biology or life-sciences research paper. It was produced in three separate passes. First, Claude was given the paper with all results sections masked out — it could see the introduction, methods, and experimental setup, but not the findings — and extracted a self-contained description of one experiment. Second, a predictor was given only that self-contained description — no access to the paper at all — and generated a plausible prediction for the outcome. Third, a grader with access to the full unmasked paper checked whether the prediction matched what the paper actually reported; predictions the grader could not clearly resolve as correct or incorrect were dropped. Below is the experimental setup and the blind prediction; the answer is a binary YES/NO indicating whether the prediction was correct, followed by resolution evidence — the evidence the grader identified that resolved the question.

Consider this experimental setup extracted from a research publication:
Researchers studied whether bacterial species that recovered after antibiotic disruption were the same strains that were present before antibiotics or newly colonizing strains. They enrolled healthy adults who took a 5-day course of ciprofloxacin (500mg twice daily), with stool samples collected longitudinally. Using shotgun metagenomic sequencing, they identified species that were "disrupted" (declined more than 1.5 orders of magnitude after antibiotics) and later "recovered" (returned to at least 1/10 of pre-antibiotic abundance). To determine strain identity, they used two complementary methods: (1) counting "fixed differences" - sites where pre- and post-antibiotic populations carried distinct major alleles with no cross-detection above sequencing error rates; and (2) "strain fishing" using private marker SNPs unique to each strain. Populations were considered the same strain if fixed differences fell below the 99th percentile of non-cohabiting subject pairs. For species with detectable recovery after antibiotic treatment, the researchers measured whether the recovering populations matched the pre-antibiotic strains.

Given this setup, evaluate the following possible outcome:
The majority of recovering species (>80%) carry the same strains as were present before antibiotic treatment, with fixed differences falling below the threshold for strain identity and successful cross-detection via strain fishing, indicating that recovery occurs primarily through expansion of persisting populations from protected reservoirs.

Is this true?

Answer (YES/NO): YES